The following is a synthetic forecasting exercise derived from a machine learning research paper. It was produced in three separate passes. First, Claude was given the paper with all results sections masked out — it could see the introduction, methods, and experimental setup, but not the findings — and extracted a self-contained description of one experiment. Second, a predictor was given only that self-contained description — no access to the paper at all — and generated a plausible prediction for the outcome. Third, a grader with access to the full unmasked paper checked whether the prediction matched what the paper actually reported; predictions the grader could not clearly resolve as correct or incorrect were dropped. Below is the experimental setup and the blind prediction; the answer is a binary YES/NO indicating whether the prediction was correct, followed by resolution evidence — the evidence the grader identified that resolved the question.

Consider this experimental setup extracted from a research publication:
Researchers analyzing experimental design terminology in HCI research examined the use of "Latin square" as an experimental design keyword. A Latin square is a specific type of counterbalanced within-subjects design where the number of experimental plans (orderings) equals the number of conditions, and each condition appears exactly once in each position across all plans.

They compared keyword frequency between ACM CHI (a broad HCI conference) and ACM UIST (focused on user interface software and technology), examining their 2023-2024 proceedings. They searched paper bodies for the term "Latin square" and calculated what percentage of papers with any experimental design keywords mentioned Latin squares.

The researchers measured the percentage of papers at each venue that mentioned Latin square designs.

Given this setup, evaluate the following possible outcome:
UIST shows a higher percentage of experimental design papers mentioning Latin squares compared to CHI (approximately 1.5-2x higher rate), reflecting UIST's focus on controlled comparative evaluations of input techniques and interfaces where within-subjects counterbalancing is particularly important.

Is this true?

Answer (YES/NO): NO